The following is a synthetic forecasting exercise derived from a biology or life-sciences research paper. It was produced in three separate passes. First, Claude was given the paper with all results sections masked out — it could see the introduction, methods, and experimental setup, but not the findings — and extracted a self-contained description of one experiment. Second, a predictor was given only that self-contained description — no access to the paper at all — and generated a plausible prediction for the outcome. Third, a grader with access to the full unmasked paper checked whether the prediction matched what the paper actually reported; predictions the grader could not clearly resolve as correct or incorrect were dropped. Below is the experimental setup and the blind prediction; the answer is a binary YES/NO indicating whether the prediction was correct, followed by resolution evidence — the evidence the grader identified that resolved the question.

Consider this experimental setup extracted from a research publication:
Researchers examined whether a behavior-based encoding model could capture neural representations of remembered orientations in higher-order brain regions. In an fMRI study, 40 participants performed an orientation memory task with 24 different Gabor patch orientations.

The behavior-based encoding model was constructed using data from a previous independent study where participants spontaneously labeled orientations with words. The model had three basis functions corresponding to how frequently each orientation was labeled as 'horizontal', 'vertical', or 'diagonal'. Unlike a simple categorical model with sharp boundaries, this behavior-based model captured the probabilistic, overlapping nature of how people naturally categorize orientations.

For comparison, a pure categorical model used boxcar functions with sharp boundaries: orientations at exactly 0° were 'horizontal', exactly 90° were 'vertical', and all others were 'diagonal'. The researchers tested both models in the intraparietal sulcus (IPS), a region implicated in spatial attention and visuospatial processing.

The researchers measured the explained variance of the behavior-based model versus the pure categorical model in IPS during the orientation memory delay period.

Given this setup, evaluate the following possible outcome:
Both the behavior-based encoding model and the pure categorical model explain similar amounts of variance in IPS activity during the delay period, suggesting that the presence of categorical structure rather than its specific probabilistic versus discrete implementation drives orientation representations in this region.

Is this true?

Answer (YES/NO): YES